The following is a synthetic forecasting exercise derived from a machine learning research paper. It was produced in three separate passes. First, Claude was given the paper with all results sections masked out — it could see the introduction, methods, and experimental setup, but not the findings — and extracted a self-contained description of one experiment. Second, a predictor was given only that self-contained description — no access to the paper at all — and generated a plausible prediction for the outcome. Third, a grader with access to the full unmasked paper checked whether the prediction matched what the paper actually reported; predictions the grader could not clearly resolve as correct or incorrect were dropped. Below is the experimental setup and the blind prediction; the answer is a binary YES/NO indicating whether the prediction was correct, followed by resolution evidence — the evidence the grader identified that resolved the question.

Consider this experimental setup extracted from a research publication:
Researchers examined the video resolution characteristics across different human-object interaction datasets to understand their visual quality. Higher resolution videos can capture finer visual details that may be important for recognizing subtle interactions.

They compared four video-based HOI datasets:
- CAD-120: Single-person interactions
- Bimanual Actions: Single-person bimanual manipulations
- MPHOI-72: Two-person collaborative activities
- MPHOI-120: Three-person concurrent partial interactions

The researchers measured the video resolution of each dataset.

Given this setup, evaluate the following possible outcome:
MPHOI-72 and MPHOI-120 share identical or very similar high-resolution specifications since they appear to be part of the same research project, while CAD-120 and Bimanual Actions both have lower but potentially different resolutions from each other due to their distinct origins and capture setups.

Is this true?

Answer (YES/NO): NO